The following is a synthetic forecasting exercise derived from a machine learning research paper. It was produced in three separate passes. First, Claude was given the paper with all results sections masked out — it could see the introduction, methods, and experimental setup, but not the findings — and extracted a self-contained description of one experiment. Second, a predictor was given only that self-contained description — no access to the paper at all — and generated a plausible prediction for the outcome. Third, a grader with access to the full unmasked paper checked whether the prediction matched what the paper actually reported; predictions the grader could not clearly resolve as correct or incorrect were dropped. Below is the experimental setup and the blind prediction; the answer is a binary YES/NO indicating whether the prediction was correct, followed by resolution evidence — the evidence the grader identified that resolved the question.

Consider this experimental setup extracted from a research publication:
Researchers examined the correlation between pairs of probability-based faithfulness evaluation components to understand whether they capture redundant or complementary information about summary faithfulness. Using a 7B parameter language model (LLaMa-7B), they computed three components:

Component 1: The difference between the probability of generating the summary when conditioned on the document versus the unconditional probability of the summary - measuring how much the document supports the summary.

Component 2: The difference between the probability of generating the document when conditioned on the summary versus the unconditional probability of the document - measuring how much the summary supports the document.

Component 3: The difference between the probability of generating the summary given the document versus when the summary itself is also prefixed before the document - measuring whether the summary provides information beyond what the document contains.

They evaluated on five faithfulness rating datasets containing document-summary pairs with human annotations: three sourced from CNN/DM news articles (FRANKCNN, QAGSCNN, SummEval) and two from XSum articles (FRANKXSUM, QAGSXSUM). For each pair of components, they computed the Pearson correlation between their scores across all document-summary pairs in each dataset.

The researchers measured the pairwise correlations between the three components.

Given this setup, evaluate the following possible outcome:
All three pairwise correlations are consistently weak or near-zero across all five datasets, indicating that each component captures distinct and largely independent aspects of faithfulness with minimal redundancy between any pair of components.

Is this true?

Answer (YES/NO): NO